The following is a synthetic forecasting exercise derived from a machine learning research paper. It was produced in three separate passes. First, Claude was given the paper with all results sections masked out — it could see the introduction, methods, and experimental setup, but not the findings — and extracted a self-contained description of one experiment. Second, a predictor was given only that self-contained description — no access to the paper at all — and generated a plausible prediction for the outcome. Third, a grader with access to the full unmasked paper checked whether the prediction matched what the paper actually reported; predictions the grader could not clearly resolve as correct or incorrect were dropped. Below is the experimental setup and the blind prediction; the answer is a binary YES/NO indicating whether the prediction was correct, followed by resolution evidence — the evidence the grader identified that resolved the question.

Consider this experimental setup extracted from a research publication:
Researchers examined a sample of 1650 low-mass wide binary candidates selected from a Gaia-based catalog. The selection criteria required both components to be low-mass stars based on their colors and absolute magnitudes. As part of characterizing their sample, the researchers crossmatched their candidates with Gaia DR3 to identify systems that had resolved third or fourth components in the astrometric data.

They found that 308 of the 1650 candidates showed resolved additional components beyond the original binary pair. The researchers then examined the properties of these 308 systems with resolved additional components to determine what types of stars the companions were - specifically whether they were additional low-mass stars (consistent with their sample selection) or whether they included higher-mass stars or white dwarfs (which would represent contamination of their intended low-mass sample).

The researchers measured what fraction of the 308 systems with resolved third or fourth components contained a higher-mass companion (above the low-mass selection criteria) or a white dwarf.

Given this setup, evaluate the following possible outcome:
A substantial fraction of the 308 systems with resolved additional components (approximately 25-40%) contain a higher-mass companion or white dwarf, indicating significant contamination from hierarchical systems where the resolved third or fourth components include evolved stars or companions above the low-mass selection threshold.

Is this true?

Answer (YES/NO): NO